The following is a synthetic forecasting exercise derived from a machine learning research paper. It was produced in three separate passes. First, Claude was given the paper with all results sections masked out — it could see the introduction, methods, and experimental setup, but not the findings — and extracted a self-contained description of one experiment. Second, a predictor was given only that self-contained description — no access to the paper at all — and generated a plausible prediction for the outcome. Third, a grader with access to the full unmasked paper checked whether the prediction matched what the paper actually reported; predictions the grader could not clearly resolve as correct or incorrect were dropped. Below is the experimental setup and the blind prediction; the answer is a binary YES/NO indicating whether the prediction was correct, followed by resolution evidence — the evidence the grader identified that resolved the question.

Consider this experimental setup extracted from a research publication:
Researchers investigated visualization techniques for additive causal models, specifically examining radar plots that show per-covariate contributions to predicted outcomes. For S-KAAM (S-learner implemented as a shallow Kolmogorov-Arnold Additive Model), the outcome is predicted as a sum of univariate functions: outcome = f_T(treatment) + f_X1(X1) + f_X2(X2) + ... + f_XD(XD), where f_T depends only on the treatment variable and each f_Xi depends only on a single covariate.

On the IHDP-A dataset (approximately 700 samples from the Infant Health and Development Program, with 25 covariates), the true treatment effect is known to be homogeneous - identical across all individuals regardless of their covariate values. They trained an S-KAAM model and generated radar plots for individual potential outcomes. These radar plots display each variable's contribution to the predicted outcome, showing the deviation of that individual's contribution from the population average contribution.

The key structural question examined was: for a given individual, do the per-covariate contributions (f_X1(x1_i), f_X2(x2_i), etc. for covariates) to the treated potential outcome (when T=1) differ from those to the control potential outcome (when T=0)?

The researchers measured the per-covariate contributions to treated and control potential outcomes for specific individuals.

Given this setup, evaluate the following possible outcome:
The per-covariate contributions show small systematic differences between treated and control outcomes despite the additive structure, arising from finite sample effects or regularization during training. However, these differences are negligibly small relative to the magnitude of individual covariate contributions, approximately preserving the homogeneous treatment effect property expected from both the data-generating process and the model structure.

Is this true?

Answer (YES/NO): NO